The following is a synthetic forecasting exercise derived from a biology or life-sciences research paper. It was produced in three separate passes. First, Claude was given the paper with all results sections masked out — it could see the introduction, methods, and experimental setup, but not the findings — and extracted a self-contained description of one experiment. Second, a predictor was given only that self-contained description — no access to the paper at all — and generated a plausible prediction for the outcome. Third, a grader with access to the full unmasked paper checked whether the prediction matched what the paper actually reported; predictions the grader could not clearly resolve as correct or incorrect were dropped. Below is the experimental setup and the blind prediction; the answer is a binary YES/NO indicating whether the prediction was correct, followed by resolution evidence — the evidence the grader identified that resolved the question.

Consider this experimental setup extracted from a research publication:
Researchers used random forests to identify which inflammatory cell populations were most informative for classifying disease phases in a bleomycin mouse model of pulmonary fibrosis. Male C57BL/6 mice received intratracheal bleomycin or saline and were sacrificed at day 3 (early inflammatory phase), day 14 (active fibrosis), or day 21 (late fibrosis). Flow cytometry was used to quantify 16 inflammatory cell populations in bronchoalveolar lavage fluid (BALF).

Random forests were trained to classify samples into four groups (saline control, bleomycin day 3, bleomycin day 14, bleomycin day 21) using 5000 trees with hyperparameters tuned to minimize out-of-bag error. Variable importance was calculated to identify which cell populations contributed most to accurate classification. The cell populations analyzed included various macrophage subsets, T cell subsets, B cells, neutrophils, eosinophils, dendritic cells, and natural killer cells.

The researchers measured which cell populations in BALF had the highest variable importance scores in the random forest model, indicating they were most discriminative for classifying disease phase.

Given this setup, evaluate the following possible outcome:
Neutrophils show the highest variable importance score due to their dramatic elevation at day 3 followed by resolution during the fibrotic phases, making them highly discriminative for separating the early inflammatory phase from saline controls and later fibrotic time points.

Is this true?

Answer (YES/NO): NO